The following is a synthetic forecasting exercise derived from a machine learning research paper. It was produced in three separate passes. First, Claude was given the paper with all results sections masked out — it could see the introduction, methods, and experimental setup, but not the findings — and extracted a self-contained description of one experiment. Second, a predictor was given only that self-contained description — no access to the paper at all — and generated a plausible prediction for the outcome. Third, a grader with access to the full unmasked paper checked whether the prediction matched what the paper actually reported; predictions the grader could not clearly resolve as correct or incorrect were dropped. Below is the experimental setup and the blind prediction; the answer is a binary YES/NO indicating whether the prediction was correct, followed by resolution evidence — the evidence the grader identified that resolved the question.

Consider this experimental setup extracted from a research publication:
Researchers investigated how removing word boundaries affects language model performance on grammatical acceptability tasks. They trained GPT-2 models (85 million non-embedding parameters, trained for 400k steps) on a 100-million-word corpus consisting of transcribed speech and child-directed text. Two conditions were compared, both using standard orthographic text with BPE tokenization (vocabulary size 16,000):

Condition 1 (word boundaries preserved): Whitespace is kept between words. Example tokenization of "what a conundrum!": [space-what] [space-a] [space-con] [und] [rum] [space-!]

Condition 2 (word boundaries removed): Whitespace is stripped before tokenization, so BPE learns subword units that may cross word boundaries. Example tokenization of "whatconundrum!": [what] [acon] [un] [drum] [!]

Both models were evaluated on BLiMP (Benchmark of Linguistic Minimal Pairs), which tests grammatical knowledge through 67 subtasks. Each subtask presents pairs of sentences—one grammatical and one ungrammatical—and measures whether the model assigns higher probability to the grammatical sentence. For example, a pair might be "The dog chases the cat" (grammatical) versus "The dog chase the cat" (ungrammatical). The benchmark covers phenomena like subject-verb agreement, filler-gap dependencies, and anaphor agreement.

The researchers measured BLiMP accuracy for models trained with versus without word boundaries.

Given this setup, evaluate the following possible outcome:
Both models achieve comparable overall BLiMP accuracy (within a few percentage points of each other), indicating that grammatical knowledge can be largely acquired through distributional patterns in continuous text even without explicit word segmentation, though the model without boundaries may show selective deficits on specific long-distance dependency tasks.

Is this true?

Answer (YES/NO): NO